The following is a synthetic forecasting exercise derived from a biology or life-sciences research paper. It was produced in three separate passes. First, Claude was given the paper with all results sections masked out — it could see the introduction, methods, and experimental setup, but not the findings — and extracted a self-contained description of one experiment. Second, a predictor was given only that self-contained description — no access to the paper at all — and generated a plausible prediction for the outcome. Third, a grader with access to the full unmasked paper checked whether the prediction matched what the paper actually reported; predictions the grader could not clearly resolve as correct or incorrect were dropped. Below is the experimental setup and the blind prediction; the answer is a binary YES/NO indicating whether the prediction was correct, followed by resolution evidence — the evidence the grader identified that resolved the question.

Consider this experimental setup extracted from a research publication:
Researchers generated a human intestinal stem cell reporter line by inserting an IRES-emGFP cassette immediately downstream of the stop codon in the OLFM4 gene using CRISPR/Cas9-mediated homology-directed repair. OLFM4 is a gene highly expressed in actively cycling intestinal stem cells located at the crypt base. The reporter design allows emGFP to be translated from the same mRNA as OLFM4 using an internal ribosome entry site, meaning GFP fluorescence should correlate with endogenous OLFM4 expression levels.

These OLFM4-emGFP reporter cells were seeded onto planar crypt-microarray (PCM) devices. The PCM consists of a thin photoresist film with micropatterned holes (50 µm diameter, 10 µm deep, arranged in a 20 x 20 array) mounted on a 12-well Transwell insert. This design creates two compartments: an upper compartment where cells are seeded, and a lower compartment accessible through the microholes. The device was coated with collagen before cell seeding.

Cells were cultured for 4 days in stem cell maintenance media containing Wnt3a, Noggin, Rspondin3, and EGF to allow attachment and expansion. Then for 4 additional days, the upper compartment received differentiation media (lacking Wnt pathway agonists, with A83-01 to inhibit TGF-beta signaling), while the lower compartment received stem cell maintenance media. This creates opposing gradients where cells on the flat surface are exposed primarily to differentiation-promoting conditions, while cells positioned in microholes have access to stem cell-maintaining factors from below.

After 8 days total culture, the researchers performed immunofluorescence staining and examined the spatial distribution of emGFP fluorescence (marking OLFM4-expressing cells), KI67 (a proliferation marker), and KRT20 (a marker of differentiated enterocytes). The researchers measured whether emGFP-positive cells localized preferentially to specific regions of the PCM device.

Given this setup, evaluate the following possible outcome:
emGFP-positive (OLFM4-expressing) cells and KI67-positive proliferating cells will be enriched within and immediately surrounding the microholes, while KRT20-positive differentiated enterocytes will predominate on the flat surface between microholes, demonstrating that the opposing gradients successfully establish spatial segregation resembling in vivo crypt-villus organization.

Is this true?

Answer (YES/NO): YES